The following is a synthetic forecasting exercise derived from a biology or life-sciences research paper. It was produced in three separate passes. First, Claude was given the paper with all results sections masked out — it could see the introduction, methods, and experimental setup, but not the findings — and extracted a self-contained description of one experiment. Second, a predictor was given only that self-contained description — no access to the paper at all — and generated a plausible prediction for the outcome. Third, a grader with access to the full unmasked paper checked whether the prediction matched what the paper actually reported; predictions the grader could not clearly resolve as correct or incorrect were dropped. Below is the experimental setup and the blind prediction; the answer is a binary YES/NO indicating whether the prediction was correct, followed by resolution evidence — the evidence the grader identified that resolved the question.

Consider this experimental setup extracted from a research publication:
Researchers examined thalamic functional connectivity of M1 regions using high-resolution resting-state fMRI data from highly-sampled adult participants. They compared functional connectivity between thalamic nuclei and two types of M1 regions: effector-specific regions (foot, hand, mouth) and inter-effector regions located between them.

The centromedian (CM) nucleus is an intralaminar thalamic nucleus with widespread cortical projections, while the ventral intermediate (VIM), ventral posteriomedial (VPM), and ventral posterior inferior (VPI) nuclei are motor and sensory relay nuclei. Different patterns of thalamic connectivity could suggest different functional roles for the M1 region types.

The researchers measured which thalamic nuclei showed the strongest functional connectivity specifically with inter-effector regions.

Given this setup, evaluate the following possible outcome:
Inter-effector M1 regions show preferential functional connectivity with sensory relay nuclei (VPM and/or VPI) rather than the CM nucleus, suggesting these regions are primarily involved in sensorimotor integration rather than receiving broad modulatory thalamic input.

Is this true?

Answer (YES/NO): NO